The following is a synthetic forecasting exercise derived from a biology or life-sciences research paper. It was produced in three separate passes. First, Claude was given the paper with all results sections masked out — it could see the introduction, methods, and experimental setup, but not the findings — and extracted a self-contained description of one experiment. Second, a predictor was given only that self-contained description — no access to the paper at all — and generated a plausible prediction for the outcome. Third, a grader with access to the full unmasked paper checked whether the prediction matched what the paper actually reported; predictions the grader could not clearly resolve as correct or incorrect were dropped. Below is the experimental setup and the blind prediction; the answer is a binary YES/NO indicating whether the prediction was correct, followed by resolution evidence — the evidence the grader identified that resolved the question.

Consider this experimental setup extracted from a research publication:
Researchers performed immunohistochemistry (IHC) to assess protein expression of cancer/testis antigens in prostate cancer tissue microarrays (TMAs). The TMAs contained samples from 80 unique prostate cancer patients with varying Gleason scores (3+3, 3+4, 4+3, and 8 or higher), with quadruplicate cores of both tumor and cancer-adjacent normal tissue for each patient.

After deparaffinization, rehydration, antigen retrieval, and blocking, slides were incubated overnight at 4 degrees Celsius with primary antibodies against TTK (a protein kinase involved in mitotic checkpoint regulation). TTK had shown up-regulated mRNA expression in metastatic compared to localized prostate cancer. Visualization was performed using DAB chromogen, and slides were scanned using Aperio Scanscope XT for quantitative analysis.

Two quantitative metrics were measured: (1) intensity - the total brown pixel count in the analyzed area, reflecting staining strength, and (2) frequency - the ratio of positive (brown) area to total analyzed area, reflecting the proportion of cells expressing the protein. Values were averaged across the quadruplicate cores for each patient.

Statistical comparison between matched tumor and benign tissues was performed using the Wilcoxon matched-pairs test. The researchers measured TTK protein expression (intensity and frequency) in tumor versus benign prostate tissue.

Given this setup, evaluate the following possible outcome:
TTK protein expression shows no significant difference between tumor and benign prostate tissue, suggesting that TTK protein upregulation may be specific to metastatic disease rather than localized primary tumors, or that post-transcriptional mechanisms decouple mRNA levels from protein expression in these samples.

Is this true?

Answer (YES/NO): NO